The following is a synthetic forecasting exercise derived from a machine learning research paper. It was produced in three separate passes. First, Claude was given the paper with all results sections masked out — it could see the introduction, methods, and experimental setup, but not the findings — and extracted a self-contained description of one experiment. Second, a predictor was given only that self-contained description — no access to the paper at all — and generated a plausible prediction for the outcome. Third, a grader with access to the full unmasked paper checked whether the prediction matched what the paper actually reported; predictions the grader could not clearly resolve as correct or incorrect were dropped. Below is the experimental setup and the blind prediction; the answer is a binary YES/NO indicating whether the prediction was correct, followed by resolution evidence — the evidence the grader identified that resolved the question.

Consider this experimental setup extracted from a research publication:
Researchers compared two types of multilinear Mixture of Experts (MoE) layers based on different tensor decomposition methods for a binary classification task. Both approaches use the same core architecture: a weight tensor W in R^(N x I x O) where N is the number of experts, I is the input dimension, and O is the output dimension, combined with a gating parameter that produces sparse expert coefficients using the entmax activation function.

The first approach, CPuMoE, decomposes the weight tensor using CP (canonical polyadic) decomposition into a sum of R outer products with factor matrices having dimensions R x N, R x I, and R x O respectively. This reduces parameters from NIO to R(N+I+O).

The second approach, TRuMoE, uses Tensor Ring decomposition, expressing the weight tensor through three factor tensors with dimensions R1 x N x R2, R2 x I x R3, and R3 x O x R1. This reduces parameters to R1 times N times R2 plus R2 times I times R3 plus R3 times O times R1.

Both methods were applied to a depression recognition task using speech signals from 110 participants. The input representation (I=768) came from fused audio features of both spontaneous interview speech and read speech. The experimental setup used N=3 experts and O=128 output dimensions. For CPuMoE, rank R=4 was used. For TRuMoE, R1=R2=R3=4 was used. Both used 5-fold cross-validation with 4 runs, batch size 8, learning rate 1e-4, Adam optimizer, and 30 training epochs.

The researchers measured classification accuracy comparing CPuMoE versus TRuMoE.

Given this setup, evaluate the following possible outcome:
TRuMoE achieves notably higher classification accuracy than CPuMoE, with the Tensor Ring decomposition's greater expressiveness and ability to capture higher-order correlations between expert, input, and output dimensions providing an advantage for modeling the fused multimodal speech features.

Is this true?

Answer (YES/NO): NO